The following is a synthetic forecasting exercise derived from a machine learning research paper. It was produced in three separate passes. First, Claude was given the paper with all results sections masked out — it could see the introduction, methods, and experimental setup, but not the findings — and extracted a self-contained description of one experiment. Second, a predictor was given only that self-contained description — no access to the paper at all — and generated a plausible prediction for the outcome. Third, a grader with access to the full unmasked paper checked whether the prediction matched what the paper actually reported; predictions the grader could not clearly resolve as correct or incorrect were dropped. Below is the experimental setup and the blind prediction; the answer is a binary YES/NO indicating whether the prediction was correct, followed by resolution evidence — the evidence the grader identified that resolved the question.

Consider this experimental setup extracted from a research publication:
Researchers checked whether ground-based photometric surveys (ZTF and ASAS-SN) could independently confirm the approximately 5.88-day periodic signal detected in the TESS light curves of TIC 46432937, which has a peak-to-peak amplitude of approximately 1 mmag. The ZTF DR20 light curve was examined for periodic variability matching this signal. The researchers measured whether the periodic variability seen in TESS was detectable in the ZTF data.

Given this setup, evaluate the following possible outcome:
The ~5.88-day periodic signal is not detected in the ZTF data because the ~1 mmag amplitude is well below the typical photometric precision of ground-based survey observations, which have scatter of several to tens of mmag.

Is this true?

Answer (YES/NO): YES